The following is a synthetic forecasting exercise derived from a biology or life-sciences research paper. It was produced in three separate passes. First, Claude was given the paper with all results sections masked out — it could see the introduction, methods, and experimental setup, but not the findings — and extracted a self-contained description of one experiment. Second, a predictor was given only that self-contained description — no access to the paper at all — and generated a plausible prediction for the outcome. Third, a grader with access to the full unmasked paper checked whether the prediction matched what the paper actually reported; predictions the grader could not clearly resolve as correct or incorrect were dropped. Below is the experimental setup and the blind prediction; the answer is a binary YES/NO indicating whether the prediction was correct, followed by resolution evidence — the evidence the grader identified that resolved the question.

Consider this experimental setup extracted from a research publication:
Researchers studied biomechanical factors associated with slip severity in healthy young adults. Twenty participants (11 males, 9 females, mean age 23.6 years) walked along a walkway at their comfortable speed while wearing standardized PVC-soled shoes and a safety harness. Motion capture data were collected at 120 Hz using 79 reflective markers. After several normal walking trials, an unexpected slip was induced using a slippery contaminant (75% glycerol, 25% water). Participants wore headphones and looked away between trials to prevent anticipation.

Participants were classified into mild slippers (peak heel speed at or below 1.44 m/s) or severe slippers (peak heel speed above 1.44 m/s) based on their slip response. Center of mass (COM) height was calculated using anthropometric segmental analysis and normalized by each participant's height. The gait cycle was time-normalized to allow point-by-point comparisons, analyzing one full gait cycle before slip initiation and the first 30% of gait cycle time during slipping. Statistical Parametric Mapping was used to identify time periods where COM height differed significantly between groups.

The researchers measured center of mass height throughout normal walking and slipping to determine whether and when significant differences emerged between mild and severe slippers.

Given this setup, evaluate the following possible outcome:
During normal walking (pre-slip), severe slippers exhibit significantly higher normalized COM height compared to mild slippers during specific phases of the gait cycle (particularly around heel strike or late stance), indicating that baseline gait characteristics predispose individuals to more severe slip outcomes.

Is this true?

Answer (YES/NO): NO